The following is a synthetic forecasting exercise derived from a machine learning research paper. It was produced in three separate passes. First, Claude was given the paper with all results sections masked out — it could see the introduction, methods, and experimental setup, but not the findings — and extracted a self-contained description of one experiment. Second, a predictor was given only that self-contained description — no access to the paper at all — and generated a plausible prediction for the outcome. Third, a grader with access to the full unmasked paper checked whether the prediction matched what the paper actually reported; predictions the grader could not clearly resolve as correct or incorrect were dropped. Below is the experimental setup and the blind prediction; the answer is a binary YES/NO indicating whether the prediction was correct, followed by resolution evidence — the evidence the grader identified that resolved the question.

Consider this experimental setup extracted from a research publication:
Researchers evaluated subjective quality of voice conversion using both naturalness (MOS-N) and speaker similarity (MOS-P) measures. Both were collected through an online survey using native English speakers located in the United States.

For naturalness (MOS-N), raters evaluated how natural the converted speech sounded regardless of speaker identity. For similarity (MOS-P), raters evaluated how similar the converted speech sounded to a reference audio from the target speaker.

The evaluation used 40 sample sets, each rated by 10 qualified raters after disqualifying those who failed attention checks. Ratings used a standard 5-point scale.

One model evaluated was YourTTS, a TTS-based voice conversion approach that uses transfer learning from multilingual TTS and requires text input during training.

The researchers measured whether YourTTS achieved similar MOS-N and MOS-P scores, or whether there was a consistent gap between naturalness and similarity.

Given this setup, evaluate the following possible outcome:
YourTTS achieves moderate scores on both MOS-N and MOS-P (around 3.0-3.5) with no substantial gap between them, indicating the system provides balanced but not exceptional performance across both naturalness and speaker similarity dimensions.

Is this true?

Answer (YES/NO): NO